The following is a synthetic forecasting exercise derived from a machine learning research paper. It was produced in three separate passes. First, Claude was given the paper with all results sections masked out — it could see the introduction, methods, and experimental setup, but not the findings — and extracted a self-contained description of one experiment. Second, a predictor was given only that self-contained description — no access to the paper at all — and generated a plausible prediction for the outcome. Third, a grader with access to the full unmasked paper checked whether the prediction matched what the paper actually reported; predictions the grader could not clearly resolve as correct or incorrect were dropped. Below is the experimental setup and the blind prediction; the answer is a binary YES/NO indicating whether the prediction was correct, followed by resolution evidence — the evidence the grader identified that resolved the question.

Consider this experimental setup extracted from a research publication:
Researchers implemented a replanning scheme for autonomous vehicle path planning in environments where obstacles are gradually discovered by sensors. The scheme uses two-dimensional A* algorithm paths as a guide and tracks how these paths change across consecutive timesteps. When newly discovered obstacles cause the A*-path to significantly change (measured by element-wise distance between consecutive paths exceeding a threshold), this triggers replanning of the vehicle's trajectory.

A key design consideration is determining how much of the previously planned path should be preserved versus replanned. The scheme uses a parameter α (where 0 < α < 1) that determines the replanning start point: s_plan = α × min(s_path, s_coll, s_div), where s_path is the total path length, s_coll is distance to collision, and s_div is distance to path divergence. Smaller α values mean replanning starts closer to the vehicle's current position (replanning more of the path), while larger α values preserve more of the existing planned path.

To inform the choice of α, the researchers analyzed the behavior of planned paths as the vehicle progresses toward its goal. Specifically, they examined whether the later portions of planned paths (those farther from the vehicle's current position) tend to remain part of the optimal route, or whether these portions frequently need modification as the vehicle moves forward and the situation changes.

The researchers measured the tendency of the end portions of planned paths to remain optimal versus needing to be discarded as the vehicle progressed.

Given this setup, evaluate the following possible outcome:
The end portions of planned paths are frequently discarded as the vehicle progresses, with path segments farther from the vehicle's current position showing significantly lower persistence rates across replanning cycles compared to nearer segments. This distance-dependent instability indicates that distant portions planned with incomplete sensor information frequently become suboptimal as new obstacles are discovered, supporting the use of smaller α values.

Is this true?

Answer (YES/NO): YES